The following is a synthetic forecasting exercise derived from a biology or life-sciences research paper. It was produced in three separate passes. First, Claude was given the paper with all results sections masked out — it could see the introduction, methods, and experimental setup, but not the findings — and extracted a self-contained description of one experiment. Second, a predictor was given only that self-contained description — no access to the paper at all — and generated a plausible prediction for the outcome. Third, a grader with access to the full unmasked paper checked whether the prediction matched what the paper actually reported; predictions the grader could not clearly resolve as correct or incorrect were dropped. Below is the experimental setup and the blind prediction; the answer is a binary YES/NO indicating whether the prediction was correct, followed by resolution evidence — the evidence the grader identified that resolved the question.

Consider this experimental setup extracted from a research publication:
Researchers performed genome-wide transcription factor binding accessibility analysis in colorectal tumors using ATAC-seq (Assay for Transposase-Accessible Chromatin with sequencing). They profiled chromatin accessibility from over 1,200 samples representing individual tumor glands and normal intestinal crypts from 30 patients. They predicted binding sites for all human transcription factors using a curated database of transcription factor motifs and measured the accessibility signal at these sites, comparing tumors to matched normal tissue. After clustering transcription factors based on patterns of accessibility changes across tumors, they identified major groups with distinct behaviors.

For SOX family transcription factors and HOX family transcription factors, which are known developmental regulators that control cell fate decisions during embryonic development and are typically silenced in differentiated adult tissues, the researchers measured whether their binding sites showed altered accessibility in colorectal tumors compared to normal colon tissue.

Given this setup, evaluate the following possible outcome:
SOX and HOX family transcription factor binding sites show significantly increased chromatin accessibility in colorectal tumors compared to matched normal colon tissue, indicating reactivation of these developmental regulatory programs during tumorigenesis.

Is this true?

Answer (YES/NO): YES